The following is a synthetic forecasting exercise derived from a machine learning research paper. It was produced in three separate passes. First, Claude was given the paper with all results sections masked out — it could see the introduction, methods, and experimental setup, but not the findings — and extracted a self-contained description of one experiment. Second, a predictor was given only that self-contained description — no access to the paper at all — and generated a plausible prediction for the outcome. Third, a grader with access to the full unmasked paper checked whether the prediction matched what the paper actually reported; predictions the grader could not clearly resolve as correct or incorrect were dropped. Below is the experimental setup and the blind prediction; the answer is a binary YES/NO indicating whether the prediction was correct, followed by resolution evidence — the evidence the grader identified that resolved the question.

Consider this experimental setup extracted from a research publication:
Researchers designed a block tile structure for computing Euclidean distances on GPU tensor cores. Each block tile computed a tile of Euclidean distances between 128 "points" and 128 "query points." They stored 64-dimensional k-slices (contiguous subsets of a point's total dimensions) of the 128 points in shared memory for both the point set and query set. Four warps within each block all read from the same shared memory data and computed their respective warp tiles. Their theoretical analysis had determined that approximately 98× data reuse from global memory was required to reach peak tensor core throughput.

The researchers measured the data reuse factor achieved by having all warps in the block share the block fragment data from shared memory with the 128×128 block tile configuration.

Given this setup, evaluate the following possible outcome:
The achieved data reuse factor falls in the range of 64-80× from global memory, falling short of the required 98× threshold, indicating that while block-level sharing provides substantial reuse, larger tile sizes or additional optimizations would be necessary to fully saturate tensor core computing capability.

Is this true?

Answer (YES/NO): NO